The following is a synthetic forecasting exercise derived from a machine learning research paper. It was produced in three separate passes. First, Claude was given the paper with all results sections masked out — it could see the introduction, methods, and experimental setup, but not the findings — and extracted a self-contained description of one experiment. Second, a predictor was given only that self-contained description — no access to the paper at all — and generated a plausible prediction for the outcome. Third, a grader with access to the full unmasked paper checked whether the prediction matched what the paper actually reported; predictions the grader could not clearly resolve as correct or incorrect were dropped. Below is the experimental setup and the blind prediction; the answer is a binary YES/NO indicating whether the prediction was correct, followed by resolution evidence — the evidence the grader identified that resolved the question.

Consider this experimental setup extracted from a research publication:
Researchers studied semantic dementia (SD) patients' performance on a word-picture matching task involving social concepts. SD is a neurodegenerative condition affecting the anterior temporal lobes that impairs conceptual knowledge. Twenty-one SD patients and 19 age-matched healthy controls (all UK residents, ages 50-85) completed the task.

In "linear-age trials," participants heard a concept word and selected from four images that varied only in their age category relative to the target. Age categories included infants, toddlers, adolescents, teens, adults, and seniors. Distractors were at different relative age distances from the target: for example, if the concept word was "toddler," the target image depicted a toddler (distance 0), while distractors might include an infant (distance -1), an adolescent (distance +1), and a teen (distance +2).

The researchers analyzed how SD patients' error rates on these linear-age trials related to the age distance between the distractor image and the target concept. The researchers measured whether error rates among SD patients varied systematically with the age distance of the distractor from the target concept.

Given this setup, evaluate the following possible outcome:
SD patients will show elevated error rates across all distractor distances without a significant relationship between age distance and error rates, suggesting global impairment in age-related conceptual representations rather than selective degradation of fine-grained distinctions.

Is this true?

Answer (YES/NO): NO